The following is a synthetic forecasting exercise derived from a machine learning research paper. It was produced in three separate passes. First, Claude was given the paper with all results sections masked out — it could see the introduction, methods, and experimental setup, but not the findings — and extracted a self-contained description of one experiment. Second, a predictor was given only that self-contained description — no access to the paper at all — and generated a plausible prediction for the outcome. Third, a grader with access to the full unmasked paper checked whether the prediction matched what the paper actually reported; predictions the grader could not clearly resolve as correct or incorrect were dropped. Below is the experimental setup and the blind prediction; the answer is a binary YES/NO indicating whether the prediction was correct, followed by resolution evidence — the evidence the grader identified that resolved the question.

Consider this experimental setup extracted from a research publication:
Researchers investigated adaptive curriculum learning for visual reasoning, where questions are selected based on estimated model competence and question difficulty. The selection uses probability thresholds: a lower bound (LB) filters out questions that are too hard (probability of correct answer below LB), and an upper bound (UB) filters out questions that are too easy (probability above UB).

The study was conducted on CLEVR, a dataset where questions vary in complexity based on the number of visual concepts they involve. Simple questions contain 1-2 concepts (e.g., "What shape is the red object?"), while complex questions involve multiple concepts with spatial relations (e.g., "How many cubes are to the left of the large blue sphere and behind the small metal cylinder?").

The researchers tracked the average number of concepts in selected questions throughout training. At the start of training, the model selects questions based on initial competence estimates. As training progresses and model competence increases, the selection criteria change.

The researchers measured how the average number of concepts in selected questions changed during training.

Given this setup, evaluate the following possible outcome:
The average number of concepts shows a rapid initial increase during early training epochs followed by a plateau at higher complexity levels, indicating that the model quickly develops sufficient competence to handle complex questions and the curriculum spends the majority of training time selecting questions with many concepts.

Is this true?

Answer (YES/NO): NO